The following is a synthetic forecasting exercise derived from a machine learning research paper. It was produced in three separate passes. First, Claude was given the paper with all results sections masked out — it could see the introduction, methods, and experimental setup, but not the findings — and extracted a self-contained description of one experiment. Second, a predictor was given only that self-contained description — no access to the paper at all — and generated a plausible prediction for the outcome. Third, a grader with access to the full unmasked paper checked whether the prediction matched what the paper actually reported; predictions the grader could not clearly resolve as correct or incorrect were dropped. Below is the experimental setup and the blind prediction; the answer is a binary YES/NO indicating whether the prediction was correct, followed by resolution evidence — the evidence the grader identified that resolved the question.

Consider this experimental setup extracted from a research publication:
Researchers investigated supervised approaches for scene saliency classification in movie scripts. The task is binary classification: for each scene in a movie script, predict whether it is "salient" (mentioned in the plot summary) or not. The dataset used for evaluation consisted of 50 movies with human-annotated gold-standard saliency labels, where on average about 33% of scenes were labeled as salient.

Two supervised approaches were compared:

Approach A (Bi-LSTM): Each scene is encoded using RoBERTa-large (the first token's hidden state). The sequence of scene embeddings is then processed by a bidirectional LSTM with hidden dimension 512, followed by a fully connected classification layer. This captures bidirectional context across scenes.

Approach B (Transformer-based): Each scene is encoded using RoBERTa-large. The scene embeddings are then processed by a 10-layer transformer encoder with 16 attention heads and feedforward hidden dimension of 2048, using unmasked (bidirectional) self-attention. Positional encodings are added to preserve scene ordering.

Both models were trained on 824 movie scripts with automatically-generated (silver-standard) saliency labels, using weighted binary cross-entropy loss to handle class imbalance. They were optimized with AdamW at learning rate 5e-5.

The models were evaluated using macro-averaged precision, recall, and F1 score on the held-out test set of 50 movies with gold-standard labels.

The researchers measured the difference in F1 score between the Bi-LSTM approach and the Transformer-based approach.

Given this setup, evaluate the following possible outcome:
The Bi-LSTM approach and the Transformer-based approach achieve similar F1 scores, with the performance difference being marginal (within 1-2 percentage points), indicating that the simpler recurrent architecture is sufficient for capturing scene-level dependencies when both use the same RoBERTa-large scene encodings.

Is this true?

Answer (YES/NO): NO